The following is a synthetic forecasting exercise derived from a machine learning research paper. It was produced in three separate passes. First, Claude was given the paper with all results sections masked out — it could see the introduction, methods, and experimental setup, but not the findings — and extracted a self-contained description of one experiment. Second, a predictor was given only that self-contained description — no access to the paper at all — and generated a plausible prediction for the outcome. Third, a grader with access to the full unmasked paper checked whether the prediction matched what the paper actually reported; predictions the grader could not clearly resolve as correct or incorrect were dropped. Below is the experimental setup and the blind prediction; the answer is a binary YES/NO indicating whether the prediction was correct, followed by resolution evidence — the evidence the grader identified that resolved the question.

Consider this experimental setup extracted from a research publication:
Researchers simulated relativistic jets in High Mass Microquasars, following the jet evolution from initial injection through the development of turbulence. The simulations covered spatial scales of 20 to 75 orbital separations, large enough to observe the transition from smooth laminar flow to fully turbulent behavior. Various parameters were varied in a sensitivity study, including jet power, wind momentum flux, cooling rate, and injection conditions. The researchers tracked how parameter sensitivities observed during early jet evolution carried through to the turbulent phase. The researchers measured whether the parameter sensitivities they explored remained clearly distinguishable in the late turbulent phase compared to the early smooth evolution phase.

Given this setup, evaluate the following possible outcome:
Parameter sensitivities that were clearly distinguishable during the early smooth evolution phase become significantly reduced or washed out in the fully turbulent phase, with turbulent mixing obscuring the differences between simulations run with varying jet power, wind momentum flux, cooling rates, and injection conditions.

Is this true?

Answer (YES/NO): NO